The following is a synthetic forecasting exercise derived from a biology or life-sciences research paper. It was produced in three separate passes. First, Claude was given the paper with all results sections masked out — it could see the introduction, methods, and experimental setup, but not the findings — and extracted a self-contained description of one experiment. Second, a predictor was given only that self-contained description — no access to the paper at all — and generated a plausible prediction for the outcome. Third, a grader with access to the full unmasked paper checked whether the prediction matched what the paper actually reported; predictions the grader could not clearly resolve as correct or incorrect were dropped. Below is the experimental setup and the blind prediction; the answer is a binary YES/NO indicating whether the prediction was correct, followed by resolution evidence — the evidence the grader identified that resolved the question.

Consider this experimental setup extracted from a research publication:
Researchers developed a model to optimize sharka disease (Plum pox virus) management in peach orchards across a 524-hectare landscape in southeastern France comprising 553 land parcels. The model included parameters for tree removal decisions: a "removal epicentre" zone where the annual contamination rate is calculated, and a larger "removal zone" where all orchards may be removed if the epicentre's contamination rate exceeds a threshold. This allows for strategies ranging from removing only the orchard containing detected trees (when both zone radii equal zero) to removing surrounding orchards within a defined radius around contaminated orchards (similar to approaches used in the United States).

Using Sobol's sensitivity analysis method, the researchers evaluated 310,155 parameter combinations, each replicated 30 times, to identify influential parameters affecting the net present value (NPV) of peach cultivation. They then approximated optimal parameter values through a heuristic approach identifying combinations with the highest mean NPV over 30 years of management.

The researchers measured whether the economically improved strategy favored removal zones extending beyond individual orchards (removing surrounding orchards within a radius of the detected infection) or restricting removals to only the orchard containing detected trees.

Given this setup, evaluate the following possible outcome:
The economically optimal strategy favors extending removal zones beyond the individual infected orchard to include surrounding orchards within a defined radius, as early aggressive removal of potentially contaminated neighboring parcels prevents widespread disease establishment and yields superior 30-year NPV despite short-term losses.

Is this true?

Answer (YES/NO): NO